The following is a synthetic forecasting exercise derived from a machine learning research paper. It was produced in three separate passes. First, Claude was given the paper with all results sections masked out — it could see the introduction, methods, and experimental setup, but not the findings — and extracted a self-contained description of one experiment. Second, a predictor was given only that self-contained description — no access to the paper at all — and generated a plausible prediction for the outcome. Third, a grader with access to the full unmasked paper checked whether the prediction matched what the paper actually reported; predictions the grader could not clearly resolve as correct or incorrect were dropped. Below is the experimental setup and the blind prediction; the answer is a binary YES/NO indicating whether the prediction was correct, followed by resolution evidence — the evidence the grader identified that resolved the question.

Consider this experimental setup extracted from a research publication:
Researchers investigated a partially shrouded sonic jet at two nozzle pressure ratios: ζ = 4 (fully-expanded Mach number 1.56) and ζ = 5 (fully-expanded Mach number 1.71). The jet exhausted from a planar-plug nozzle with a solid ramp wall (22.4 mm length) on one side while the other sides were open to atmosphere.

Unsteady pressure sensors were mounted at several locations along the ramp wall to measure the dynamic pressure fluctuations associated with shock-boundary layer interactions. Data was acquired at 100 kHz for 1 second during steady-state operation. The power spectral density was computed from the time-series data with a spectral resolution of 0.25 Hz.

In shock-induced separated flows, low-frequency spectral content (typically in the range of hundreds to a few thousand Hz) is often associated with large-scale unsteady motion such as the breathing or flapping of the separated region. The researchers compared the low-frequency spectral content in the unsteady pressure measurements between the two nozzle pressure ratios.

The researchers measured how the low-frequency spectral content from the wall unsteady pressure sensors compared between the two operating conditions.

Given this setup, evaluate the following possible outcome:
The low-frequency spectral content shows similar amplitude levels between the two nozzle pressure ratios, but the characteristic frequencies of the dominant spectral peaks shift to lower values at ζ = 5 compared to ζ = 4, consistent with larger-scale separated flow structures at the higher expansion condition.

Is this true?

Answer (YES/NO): NO